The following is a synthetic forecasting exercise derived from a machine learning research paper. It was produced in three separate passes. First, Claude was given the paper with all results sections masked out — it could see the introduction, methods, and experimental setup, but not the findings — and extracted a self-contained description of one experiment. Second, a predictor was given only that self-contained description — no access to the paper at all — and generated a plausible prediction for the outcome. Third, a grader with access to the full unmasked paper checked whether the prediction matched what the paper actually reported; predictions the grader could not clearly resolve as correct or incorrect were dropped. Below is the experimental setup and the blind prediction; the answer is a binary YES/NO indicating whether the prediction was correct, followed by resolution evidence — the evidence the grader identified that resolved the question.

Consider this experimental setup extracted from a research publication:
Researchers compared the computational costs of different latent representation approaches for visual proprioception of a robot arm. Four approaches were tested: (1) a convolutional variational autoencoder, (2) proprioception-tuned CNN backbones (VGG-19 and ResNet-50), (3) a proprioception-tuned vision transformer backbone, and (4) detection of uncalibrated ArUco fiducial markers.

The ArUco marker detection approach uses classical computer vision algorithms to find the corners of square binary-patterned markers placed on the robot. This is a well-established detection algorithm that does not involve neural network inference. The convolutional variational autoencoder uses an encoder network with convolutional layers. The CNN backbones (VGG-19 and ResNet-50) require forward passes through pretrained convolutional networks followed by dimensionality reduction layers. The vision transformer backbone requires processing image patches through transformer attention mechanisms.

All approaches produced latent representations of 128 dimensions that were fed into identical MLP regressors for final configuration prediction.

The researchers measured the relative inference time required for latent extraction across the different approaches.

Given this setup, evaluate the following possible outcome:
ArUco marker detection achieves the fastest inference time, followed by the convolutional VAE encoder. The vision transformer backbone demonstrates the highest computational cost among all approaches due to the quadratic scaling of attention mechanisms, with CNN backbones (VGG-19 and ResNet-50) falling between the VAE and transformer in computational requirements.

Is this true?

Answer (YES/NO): NO